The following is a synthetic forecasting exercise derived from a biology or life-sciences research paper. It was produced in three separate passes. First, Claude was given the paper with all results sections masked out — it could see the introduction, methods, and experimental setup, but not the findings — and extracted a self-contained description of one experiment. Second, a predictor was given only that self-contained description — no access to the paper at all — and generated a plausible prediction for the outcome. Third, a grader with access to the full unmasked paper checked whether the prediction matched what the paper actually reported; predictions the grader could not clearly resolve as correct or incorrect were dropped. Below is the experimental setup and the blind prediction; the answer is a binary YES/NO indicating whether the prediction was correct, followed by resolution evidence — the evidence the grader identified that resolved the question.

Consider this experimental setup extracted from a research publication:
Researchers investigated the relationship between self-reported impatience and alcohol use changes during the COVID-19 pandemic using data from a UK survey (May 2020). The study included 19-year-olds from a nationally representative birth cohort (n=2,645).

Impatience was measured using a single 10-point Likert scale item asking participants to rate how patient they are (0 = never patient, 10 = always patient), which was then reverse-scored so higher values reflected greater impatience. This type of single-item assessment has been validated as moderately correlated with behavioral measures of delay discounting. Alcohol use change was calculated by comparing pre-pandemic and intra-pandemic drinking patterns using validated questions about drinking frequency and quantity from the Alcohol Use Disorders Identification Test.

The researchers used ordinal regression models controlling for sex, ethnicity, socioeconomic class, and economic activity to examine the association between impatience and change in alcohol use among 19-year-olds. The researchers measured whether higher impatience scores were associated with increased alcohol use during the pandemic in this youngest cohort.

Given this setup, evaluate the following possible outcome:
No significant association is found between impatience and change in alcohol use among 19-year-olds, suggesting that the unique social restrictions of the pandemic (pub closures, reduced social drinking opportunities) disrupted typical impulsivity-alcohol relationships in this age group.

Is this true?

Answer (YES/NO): NO